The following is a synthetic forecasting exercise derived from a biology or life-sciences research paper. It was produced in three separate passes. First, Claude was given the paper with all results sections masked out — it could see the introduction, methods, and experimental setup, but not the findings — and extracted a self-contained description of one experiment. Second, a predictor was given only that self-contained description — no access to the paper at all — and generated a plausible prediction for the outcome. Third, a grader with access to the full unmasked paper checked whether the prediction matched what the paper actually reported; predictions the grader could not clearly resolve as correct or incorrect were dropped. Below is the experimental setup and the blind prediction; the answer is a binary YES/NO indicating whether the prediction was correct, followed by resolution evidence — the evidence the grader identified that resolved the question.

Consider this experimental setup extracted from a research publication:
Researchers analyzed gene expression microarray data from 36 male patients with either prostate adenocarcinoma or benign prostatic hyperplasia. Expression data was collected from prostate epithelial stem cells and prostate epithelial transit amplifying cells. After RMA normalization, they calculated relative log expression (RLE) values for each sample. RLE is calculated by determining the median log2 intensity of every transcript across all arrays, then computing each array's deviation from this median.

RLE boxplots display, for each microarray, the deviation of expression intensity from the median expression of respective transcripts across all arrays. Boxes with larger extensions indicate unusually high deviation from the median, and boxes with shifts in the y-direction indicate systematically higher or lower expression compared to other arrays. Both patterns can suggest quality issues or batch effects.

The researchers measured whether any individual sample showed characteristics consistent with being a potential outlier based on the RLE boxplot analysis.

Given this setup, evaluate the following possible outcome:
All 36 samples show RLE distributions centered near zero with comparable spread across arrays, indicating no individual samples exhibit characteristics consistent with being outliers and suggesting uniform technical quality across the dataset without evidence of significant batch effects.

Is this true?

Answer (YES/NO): NO